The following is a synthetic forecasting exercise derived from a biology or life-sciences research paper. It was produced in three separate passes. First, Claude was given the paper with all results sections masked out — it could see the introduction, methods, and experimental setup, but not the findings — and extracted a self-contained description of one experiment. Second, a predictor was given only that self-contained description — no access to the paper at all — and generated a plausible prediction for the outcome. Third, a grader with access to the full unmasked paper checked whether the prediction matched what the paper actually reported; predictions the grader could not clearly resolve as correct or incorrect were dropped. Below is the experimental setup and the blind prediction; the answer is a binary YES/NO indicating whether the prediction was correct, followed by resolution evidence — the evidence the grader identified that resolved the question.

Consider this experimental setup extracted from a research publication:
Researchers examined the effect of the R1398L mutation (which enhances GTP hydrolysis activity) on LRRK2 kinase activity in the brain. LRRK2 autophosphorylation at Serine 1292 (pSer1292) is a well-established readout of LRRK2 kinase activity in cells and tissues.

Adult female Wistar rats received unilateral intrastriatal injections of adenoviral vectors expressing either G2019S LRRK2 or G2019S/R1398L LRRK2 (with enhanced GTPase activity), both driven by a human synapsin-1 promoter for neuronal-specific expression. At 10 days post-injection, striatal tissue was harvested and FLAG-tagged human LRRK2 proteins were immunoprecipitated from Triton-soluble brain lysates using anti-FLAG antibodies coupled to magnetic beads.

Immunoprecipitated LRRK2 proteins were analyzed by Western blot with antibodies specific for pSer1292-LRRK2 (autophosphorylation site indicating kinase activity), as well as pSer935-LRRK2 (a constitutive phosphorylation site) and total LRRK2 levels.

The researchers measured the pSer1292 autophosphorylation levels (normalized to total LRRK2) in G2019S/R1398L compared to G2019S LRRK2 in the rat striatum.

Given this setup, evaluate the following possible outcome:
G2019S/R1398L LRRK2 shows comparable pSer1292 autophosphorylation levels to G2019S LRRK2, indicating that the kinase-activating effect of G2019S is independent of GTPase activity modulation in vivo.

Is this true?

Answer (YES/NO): YES